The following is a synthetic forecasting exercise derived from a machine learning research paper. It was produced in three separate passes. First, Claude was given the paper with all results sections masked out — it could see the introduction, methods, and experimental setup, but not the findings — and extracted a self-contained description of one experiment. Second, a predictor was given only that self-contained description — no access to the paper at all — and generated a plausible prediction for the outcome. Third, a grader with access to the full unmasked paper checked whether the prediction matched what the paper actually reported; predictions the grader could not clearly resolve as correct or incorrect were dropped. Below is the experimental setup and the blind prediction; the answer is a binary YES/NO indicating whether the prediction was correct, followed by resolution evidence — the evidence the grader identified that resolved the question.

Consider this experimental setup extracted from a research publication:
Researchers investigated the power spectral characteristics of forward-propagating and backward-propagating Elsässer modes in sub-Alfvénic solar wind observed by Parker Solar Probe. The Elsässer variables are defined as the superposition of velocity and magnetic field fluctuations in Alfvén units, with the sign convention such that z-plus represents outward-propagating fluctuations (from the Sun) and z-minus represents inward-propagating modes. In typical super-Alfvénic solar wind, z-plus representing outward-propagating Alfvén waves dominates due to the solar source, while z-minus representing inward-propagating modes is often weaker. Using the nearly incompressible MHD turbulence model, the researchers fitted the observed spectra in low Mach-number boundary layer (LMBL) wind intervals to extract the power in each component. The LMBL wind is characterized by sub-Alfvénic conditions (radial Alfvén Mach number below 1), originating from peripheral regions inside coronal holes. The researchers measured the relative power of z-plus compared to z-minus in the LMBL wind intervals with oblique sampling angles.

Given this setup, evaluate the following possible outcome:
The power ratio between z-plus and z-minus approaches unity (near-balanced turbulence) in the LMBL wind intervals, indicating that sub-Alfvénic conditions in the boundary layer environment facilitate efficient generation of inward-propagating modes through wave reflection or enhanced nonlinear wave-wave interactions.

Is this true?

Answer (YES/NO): NO